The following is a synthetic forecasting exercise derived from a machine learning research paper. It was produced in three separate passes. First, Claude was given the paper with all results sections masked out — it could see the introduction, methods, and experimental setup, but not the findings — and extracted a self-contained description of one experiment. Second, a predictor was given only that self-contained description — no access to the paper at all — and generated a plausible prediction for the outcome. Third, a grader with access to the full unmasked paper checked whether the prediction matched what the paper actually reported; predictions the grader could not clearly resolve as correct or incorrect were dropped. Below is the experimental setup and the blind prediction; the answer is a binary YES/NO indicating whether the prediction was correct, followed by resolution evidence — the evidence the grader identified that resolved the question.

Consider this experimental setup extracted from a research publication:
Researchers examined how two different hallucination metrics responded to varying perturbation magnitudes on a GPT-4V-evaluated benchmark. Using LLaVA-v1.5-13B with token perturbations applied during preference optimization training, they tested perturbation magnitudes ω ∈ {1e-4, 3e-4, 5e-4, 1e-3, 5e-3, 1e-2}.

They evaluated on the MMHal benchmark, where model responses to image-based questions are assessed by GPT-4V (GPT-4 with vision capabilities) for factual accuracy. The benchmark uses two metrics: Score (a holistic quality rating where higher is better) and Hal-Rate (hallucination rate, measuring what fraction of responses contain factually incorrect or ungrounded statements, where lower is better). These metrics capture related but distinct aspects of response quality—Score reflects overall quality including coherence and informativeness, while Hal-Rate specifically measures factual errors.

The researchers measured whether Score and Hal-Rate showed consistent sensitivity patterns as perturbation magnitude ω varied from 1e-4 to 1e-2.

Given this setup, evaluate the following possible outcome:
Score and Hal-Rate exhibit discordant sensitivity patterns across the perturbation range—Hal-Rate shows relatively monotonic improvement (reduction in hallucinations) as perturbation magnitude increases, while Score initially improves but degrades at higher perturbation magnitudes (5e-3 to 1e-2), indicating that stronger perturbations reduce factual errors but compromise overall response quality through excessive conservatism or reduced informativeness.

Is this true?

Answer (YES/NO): NO